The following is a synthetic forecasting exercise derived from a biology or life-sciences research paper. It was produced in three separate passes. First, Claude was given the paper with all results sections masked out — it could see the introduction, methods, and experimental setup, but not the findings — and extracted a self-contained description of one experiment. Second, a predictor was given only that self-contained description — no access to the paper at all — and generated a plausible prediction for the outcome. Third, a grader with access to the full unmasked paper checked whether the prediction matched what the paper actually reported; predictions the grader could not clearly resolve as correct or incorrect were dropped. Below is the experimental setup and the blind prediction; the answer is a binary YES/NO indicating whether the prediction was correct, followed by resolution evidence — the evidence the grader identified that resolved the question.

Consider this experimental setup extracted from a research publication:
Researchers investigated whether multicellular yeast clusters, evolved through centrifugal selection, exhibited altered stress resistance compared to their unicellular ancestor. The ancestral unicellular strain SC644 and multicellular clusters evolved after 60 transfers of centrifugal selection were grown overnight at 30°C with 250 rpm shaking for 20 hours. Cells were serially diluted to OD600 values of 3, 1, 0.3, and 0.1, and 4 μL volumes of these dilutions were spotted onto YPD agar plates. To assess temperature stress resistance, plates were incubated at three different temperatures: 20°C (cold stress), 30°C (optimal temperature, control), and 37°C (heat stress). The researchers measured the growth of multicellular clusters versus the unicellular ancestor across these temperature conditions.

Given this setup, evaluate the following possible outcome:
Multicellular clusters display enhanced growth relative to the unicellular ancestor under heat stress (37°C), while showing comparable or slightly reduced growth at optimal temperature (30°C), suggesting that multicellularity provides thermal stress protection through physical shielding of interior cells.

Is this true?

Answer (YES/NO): YES